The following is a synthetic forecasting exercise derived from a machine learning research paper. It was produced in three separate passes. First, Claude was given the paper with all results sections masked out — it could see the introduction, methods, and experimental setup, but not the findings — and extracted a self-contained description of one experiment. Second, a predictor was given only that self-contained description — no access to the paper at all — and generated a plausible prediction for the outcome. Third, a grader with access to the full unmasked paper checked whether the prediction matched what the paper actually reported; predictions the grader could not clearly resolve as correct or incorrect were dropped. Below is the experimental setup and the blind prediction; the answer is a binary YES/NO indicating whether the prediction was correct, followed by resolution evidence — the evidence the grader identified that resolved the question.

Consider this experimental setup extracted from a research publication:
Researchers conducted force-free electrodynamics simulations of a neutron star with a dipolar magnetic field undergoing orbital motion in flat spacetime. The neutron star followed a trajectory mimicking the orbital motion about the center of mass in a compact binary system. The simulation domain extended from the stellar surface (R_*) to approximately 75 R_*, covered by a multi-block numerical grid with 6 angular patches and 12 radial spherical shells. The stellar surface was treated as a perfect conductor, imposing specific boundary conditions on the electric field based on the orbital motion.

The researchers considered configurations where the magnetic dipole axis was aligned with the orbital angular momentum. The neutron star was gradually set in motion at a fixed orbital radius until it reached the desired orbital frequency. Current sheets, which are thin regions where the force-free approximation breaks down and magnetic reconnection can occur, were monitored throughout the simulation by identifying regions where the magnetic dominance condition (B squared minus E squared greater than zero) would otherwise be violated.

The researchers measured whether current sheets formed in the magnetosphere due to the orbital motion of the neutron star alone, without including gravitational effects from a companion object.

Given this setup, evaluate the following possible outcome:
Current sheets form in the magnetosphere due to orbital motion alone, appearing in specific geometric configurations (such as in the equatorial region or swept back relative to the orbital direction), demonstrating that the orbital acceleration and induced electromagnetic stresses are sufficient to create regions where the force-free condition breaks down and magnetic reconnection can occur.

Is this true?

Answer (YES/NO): YES